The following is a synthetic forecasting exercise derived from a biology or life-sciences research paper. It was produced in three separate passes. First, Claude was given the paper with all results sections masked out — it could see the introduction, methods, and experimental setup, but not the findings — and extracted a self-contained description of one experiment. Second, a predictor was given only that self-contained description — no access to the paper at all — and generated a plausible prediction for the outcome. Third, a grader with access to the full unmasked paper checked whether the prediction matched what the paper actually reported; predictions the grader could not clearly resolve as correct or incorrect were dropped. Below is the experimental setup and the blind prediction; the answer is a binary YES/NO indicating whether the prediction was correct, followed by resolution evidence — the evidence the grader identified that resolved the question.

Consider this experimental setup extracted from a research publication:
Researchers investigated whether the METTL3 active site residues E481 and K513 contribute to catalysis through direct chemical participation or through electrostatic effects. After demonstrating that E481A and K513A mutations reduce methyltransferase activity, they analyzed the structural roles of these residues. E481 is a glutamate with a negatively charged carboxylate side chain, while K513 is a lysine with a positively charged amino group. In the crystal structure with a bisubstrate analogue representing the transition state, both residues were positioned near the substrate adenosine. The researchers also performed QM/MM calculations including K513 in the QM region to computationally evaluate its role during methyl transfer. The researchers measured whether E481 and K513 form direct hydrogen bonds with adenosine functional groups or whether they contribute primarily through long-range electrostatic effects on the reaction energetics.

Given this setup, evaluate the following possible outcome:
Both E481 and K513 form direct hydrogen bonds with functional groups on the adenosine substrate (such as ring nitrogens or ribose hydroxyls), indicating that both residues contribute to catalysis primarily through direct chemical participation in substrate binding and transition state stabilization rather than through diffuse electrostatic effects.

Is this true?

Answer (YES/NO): NO